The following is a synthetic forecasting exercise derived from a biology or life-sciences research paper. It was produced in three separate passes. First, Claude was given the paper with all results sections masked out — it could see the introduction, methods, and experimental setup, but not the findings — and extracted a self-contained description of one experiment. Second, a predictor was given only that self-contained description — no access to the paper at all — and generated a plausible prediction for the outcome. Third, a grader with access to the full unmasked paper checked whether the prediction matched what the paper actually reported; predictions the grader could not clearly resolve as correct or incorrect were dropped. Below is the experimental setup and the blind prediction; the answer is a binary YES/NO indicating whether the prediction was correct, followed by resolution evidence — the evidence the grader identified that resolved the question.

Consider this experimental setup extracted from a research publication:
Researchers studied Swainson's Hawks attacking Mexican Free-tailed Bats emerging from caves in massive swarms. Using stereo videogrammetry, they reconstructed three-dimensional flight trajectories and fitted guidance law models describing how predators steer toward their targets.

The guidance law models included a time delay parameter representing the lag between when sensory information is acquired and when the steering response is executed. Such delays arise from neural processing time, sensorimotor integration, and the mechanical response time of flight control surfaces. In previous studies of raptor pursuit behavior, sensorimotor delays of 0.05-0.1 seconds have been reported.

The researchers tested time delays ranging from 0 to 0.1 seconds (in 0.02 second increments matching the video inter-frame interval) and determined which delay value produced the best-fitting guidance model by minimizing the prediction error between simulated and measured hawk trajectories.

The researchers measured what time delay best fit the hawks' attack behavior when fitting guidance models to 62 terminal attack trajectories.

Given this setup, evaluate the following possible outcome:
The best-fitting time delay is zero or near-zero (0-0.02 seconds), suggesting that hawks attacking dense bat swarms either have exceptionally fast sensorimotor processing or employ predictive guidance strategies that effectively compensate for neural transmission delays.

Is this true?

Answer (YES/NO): YES